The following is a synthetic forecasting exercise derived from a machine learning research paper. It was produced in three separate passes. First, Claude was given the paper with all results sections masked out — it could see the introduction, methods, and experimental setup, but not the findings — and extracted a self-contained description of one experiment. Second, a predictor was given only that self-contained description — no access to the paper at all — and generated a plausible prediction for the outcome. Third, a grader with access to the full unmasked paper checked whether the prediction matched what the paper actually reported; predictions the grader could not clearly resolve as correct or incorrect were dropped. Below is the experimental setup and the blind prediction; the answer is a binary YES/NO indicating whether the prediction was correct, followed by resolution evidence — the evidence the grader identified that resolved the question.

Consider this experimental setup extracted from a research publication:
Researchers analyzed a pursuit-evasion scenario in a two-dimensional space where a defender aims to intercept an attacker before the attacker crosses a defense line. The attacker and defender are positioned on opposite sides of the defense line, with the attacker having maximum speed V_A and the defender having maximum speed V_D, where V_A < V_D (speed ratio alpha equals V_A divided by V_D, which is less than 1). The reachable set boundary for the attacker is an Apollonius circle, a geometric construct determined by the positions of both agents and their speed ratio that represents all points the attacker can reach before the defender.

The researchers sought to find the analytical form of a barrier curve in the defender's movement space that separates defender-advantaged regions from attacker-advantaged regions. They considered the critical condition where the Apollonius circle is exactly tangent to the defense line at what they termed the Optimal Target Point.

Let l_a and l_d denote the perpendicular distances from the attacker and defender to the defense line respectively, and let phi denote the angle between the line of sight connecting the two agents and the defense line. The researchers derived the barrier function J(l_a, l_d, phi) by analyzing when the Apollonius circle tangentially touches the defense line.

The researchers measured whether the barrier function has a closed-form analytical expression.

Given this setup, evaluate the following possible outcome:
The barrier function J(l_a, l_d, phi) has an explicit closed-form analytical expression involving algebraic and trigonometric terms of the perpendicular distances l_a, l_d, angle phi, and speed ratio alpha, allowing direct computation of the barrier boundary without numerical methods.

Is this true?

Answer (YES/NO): YES